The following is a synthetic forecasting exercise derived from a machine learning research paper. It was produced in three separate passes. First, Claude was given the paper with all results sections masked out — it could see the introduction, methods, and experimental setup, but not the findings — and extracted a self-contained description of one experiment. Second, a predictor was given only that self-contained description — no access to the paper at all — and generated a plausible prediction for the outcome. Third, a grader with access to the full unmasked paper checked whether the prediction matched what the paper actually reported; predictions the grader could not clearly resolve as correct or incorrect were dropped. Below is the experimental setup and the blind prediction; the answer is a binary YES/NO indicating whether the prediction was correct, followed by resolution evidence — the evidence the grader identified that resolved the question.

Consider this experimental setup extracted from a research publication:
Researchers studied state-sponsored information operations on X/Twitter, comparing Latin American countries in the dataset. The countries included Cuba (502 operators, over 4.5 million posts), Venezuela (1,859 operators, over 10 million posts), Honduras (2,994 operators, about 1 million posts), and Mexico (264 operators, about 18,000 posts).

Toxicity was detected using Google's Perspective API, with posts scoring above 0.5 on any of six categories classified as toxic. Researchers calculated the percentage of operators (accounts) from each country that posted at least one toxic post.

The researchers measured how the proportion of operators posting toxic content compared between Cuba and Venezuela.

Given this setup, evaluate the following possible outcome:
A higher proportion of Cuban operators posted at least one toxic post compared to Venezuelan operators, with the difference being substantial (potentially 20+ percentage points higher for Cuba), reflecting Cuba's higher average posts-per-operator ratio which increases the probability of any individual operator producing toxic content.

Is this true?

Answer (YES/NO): NO